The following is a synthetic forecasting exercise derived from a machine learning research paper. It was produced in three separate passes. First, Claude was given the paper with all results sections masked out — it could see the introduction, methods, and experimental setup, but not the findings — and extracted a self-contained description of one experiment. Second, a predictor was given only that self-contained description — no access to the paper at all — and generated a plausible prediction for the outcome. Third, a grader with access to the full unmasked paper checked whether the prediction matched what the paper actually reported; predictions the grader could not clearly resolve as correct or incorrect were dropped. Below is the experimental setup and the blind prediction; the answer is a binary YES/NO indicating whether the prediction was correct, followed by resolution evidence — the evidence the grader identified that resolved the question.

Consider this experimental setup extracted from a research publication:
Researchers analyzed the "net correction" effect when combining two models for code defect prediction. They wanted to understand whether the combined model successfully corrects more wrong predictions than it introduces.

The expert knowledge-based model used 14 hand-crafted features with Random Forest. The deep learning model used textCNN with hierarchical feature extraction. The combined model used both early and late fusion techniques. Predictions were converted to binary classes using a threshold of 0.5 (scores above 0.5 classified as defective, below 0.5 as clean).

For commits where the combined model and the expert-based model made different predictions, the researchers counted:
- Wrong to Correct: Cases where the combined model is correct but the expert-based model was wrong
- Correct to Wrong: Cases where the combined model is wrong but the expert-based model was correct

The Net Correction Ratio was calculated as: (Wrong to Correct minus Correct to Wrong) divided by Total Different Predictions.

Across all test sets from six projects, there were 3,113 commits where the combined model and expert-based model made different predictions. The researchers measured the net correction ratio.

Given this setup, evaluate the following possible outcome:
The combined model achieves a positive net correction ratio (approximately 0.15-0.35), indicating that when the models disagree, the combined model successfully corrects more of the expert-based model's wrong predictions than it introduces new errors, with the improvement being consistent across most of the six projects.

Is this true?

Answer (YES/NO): NO